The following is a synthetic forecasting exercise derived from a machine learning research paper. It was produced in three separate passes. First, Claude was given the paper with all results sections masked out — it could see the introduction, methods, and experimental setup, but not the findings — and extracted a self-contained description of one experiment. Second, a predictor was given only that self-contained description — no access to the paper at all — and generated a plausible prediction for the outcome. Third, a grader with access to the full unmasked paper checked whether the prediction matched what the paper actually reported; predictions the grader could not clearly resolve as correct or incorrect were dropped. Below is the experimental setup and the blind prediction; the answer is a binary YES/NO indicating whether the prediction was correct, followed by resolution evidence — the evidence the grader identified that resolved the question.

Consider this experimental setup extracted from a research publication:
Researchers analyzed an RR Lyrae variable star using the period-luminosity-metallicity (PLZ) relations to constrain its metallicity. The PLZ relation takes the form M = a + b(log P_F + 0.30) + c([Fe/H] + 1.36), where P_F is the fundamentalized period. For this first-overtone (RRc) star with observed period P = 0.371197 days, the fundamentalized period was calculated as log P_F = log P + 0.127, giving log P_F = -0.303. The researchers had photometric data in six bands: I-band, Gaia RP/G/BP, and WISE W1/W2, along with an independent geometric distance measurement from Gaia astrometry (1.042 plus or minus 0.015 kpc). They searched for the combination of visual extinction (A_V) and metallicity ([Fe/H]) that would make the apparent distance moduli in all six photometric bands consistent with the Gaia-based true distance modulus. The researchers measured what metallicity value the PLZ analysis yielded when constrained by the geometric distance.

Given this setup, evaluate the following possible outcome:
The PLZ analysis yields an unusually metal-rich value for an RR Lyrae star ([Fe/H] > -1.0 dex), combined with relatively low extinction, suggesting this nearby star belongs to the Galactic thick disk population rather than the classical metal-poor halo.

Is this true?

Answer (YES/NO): NO